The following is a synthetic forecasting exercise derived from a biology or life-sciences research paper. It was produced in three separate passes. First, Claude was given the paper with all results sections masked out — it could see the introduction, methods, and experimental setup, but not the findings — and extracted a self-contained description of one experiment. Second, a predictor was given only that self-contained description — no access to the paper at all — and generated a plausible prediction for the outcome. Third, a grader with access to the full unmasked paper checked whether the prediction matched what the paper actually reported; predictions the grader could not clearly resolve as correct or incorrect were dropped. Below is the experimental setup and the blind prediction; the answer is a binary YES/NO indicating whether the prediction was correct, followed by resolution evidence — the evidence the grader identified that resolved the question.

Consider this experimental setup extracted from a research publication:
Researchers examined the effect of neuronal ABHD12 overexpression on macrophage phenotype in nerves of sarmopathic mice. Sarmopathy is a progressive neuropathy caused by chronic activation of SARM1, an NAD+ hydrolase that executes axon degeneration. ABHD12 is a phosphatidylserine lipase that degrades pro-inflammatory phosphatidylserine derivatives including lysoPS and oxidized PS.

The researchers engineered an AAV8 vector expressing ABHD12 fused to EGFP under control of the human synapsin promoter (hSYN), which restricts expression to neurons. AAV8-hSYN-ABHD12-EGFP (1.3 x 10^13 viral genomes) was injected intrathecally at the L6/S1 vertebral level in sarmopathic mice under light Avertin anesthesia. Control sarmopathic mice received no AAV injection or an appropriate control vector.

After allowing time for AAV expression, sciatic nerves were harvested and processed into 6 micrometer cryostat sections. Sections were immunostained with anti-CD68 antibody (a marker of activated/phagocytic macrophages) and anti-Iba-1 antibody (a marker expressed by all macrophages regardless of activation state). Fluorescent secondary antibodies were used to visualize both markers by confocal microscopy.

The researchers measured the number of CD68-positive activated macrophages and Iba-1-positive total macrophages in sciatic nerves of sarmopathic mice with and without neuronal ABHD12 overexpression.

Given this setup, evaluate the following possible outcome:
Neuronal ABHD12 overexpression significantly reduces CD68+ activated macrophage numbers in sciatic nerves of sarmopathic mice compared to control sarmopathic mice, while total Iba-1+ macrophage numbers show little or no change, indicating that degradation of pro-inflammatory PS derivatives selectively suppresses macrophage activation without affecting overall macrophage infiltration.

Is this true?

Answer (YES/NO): YES